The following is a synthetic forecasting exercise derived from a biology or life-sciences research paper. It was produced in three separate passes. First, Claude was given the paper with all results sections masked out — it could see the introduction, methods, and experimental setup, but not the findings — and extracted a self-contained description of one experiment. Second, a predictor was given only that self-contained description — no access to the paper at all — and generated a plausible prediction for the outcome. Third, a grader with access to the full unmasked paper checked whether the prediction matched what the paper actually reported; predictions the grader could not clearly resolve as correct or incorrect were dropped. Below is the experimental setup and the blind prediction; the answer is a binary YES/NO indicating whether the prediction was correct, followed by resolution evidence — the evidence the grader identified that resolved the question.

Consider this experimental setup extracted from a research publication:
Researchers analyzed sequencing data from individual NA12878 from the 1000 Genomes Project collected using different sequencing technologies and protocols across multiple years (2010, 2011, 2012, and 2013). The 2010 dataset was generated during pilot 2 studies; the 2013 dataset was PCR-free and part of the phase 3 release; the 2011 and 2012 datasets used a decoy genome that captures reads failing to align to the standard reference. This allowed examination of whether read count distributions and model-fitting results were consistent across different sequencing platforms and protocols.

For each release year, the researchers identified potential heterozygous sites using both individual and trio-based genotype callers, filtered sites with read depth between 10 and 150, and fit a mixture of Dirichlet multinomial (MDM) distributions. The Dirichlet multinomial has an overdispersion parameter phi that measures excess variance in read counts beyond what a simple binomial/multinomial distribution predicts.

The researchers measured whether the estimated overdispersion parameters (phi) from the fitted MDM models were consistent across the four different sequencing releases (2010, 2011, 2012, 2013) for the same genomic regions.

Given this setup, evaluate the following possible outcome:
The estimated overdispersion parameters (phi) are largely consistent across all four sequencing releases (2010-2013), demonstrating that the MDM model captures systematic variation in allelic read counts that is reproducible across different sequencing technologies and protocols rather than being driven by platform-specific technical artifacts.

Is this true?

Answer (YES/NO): NO